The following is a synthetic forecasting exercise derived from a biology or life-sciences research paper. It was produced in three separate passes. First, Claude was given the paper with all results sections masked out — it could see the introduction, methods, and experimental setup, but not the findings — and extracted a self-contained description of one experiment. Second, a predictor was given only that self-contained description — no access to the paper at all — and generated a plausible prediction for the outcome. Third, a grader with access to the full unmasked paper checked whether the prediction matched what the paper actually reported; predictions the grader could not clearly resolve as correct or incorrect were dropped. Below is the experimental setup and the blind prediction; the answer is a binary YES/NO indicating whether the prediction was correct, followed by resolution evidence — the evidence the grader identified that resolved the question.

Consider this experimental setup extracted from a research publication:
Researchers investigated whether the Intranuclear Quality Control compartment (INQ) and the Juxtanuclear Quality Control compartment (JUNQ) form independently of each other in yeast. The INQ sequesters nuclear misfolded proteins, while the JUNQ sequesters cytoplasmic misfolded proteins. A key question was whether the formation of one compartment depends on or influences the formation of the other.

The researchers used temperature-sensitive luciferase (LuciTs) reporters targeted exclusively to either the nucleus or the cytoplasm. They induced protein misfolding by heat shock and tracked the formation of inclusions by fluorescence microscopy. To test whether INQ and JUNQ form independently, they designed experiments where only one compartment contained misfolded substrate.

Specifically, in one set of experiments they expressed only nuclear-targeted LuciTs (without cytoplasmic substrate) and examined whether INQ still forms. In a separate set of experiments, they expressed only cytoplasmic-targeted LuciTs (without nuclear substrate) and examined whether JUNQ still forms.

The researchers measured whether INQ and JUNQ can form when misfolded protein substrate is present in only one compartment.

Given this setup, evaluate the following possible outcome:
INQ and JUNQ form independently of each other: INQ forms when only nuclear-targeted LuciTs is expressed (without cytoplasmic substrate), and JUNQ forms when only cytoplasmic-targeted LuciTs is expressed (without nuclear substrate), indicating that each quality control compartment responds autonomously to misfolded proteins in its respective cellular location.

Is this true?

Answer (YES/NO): YES